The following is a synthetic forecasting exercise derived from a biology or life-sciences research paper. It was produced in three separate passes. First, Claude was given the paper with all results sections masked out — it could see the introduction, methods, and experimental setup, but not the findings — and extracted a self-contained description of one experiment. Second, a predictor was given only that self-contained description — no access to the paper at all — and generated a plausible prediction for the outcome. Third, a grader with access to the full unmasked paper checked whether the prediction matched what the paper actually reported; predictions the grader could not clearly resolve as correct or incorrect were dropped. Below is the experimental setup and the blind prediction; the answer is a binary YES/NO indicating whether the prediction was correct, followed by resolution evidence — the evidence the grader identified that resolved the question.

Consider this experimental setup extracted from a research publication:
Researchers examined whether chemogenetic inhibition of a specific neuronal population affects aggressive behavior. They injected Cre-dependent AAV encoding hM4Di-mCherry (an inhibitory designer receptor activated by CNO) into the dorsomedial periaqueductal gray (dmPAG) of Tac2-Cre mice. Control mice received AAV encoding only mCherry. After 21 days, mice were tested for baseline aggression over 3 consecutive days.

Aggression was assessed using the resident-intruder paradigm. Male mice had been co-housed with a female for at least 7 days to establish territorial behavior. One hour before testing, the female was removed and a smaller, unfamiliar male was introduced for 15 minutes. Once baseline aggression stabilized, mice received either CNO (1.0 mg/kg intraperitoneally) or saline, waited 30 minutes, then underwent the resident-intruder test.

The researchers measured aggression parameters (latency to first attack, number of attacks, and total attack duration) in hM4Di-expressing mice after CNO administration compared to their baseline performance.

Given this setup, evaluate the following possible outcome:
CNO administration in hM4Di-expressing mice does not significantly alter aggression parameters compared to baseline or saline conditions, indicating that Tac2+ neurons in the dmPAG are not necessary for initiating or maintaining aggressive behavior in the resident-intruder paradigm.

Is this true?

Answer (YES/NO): NO